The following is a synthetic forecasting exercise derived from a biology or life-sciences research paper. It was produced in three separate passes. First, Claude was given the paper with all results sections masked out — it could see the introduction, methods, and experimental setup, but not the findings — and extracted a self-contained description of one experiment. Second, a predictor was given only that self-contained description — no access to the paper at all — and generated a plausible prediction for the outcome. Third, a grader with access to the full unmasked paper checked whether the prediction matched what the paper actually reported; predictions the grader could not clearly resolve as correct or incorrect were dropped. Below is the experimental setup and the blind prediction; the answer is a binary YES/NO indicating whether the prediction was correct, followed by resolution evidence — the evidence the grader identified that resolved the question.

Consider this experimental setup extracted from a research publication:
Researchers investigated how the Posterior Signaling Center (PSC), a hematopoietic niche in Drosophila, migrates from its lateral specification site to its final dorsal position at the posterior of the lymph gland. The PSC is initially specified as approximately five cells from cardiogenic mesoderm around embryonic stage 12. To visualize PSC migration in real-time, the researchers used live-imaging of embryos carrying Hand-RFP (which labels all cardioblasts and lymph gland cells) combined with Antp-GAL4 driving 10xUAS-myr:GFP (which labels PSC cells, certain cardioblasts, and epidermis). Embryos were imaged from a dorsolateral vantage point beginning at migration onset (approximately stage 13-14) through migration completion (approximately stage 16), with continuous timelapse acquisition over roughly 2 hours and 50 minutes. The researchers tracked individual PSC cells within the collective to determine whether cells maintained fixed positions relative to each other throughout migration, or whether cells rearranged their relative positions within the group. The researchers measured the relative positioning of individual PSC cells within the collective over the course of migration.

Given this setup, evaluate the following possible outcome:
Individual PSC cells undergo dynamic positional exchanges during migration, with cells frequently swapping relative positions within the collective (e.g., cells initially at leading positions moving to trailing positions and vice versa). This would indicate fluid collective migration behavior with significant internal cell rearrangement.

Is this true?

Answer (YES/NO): NO